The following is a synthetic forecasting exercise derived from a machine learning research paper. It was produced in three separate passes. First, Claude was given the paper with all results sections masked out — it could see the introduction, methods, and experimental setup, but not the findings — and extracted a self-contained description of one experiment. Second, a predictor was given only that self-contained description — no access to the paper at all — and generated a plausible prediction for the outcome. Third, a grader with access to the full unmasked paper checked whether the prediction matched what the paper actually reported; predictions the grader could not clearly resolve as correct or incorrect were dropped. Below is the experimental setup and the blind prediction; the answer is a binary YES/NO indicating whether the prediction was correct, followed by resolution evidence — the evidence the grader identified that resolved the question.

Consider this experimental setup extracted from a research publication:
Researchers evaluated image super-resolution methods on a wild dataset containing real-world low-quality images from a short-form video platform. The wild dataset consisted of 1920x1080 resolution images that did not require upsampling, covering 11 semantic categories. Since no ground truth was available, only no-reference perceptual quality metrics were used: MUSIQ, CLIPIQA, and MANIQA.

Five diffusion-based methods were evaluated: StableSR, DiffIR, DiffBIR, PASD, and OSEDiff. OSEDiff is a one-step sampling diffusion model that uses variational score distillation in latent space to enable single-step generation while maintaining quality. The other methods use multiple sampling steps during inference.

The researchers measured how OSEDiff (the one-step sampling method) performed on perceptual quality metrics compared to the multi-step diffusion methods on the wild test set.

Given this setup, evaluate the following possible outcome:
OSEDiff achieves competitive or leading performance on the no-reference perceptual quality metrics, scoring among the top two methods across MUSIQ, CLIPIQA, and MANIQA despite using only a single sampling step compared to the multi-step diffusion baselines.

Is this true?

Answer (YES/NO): YES